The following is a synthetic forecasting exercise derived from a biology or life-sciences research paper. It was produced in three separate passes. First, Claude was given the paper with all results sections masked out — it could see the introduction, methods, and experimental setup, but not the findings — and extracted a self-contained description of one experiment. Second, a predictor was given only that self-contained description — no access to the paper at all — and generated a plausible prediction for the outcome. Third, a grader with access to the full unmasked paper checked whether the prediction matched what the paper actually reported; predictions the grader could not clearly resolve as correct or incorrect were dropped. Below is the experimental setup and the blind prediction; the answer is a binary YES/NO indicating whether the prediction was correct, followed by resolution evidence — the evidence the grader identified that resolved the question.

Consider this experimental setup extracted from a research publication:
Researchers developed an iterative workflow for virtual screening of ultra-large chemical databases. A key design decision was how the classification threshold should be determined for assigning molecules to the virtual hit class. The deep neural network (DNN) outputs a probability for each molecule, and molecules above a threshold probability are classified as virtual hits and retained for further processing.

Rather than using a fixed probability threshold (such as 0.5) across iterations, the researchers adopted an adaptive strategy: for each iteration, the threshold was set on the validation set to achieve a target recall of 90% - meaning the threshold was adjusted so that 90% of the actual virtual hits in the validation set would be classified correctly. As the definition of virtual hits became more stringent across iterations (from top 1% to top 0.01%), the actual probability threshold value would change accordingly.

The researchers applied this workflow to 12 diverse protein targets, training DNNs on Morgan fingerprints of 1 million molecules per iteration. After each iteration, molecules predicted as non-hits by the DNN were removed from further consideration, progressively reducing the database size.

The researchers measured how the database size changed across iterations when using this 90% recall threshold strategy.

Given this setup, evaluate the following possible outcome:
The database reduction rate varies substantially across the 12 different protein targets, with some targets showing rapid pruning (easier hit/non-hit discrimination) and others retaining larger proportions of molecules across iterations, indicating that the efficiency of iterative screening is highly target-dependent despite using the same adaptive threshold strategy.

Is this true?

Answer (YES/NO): YES